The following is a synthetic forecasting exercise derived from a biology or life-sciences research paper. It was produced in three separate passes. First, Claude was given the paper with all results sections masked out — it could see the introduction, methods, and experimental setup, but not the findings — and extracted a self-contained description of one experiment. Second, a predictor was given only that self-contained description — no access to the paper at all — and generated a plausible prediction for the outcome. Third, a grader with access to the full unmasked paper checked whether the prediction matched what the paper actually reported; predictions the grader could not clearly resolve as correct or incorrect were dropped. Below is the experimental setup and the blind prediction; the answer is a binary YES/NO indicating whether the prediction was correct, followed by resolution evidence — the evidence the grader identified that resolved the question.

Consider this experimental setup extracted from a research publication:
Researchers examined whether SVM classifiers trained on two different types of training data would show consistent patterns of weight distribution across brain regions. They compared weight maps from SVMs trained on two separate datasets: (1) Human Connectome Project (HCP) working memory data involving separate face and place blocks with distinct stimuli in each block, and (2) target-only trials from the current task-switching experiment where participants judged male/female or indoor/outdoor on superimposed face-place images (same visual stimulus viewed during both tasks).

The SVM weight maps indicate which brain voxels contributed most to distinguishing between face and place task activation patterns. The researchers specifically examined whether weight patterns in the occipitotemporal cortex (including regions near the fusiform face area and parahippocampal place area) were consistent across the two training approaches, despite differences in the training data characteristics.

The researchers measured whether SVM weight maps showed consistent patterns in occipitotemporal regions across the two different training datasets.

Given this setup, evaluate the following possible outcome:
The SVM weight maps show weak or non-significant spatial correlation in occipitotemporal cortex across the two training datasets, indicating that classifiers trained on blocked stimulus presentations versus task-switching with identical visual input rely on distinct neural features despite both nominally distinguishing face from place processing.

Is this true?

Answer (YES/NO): NO